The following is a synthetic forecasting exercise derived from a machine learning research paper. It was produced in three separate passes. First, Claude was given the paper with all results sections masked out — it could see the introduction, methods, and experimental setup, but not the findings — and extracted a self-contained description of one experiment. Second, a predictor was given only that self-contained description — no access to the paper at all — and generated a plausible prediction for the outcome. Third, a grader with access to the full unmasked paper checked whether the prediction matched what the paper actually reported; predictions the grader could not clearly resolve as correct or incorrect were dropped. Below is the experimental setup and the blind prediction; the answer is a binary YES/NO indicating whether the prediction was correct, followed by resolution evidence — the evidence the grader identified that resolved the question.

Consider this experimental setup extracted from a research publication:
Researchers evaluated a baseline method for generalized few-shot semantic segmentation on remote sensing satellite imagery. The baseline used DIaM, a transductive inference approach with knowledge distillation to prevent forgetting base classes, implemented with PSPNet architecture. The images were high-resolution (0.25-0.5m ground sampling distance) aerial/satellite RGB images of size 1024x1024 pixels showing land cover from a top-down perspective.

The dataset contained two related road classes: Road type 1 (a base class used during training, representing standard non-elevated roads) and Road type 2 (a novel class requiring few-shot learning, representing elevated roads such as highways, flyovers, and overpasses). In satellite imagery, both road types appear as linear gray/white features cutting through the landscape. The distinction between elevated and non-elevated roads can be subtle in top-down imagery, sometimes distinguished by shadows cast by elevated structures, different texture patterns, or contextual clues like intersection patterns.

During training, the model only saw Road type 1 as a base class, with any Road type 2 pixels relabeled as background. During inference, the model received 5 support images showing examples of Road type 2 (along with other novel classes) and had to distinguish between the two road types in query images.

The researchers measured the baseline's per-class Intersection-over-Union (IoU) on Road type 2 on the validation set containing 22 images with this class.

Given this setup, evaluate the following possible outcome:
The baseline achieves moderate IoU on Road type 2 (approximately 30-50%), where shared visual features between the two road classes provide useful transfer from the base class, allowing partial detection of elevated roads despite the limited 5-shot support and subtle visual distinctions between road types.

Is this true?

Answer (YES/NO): NO